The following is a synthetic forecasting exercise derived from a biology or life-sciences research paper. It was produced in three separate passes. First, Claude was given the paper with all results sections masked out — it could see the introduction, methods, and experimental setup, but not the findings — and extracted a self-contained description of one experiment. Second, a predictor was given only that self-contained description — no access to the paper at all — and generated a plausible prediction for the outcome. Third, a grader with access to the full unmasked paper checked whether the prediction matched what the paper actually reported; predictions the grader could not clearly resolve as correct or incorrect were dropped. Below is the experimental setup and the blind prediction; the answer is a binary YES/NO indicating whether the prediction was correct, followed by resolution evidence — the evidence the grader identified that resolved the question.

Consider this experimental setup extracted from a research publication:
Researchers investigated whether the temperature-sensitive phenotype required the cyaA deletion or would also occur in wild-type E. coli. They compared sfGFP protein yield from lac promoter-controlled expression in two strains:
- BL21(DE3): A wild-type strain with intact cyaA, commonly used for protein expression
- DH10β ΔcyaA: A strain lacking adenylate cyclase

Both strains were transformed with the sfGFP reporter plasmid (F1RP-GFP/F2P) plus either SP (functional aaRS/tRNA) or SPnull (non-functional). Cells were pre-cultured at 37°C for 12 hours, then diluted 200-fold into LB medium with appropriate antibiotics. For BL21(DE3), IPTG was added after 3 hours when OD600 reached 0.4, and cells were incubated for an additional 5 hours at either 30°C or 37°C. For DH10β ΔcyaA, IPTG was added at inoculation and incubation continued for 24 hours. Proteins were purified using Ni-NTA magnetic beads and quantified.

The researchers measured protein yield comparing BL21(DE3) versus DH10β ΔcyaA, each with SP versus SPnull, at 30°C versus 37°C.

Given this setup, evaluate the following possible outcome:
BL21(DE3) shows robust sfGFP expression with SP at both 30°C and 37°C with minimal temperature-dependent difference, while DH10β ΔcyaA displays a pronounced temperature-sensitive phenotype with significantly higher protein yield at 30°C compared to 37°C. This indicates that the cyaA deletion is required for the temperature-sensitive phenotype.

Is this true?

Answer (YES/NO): NO